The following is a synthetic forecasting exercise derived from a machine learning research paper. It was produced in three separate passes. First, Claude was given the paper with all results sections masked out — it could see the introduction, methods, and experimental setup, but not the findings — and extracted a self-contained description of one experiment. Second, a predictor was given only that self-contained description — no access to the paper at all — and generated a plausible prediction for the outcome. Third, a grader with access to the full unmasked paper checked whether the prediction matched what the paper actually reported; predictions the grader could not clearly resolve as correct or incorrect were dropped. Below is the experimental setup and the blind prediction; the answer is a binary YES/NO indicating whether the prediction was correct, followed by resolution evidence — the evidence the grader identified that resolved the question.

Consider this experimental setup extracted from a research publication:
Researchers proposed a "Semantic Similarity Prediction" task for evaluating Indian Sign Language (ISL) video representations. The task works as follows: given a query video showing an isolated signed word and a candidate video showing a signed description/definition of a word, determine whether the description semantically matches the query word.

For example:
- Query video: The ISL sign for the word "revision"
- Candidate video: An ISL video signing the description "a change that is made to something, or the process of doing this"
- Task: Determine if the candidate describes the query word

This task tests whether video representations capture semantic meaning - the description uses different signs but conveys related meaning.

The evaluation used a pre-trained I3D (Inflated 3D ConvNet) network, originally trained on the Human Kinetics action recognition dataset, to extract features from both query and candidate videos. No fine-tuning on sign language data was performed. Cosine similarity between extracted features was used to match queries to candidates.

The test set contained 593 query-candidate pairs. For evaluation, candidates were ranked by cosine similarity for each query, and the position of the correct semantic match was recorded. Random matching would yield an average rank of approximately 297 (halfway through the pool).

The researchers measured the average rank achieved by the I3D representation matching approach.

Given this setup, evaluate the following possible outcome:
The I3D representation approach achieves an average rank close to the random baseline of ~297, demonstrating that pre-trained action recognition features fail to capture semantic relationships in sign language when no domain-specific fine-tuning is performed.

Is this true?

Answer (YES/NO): NO